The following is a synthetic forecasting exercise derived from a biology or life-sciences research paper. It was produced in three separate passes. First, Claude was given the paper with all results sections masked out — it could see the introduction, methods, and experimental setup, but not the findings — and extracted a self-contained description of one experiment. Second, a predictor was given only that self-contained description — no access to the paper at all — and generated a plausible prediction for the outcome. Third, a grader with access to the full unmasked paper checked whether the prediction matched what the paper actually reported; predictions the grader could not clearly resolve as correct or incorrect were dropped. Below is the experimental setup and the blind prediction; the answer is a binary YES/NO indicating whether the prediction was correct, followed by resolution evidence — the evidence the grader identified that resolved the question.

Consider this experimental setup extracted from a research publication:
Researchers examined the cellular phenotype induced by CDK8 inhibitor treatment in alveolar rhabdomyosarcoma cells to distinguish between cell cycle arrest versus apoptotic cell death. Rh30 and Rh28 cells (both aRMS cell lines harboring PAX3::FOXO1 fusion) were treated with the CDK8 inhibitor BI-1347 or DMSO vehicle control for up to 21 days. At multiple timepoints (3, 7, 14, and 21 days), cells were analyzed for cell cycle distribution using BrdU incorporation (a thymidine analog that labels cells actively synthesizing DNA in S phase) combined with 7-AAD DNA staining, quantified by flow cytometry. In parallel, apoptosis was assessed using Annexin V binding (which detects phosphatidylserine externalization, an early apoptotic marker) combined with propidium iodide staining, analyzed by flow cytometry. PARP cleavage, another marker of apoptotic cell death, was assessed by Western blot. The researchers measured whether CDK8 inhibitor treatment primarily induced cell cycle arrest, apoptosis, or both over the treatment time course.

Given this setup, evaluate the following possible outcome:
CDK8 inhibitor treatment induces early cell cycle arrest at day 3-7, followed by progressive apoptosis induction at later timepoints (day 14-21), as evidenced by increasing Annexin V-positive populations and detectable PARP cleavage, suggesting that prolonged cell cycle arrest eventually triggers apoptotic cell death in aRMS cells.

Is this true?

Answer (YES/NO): NO